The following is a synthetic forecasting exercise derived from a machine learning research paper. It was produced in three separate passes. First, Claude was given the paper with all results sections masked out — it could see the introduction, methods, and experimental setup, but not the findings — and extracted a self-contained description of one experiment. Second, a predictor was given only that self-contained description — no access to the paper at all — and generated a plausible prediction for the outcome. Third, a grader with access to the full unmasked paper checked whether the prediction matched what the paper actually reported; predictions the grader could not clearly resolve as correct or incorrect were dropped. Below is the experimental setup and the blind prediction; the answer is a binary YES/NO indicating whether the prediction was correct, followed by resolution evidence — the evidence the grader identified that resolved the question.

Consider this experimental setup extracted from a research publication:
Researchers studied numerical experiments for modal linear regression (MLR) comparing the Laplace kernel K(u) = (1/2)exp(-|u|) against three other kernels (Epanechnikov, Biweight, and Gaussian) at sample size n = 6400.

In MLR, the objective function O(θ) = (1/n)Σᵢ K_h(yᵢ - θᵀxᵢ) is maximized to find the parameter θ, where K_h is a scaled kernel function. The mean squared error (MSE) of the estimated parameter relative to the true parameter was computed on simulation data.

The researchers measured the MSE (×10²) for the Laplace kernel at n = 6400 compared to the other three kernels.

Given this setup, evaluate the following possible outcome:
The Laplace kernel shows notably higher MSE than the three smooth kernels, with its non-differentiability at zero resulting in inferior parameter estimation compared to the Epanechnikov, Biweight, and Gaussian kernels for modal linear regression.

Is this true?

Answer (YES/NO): NO